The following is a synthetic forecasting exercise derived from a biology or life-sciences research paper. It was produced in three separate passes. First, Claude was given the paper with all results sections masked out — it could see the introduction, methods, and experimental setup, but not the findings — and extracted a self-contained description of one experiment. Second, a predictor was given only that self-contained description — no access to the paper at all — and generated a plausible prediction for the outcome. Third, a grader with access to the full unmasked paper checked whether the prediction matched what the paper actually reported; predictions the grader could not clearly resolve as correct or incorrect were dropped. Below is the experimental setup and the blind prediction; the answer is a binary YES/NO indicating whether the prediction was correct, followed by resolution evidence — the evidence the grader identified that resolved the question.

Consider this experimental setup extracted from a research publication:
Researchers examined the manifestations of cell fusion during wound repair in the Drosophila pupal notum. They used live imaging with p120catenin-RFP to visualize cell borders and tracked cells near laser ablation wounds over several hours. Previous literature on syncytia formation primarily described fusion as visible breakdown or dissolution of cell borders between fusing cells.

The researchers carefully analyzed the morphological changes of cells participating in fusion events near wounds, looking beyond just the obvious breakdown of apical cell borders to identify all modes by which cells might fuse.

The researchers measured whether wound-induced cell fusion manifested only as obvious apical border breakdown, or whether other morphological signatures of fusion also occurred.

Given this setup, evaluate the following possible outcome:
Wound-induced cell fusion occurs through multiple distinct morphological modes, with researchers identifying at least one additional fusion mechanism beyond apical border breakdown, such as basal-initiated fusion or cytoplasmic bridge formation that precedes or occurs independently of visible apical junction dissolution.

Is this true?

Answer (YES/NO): YES